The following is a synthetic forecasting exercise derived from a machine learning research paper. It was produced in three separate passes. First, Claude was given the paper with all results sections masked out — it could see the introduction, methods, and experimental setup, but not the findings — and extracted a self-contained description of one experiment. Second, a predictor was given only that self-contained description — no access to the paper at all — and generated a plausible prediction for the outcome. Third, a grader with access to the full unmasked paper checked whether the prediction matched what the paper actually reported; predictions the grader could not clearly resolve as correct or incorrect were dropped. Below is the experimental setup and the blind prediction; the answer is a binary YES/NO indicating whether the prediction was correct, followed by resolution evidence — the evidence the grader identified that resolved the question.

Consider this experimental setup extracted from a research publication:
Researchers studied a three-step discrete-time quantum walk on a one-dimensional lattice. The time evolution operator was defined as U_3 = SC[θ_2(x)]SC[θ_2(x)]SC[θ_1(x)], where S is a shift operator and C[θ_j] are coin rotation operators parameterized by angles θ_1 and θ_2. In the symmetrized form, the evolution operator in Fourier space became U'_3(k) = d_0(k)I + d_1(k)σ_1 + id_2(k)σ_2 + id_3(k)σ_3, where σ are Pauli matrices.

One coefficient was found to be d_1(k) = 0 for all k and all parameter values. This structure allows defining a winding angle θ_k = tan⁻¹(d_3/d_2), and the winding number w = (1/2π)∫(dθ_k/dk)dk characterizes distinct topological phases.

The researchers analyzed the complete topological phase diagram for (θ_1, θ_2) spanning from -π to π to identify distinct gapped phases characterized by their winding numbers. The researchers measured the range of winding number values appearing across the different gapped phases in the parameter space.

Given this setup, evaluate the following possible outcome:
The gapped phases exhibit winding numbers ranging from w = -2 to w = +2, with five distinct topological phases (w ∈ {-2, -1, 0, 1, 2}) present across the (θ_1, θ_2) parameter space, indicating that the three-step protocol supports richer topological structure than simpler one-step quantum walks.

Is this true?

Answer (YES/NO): NO